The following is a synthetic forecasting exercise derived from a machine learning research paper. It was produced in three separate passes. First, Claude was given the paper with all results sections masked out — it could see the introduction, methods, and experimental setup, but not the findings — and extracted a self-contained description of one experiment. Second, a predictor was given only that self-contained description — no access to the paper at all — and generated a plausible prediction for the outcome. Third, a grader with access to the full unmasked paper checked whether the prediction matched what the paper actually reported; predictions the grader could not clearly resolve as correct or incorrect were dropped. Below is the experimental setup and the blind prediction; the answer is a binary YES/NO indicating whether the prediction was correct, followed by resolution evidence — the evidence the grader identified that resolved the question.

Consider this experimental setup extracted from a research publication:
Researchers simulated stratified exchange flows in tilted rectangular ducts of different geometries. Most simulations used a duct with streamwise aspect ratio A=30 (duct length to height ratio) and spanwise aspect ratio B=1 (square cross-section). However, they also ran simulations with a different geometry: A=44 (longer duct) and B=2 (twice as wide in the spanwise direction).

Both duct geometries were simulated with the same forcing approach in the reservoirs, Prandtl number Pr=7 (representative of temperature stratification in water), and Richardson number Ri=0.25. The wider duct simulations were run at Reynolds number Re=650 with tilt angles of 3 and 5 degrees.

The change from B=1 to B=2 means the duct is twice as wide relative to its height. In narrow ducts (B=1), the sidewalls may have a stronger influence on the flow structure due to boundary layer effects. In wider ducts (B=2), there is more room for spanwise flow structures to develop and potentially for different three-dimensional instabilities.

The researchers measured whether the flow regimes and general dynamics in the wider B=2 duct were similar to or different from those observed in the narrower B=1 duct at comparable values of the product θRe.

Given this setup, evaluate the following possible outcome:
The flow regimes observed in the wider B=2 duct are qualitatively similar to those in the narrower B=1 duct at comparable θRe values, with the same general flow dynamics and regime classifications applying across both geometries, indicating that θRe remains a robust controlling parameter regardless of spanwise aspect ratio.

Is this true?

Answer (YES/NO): NO